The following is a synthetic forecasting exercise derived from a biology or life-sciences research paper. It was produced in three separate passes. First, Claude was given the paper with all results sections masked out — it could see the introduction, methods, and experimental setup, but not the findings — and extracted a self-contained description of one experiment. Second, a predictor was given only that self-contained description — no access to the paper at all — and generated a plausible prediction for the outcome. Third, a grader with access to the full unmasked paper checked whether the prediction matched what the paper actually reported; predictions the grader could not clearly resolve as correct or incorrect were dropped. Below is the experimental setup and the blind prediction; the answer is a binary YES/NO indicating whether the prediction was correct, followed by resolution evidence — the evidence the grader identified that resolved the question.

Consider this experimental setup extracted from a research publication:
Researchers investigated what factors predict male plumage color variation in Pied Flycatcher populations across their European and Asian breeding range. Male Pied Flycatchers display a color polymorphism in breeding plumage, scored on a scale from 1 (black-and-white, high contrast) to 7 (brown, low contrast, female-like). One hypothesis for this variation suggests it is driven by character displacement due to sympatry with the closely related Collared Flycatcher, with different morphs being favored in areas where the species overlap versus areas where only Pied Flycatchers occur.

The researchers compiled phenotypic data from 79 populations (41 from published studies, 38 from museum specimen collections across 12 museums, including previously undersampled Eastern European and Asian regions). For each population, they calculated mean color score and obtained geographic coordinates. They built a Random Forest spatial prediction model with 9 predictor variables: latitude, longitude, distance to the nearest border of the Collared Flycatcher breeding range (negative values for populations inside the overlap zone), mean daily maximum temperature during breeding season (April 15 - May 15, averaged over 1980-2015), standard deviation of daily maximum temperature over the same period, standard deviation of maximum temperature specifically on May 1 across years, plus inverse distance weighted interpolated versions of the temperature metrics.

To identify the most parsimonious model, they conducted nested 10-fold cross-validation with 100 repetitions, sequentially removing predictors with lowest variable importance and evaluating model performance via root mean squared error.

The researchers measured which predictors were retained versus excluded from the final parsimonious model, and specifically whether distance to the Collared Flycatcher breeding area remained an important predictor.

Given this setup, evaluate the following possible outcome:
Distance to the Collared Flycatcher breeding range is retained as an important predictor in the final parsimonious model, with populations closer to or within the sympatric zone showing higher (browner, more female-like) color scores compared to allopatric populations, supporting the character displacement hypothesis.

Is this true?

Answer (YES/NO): NO